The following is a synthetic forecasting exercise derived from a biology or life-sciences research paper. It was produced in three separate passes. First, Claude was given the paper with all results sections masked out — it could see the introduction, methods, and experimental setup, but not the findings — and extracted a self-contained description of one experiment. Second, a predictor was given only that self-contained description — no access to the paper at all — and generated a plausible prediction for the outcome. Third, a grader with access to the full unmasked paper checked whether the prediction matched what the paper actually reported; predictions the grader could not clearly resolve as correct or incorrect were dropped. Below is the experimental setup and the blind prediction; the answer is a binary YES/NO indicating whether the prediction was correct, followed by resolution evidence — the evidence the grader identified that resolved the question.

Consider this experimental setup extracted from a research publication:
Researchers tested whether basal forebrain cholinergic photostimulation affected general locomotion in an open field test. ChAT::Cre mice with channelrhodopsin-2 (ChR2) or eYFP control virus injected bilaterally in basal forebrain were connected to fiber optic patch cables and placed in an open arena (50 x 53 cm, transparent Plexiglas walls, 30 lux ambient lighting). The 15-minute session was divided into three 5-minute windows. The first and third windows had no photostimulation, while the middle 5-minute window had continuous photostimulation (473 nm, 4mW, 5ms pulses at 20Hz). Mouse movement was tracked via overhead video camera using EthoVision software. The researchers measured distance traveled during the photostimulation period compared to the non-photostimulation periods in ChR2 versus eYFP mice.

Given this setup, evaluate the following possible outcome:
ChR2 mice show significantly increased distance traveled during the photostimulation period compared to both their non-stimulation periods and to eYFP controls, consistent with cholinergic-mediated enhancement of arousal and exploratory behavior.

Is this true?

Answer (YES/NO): NO